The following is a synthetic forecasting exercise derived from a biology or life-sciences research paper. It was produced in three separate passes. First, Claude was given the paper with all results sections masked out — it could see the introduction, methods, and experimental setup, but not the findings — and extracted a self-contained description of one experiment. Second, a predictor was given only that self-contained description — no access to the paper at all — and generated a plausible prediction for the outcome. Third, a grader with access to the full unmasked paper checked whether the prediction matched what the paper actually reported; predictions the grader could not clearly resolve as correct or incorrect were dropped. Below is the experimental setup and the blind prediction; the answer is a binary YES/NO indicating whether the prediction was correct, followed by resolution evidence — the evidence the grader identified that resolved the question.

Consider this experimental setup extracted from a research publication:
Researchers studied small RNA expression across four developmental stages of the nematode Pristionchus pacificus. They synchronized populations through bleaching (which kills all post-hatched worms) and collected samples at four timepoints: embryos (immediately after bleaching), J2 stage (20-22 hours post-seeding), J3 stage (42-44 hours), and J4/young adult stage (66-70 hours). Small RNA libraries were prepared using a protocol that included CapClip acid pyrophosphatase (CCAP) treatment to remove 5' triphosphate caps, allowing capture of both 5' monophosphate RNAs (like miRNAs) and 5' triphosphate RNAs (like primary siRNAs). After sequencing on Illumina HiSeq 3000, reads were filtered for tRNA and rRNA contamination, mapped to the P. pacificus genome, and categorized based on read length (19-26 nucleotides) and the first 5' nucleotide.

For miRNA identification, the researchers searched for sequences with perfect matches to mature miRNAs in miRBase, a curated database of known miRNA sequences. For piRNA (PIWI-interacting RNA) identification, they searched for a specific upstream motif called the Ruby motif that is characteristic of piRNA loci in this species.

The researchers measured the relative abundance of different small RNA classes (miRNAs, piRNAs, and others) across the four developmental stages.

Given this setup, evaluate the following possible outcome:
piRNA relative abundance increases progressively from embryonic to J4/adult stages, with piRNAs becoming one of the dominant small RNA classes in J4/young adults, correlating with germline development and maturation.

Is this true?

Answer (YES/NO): NO